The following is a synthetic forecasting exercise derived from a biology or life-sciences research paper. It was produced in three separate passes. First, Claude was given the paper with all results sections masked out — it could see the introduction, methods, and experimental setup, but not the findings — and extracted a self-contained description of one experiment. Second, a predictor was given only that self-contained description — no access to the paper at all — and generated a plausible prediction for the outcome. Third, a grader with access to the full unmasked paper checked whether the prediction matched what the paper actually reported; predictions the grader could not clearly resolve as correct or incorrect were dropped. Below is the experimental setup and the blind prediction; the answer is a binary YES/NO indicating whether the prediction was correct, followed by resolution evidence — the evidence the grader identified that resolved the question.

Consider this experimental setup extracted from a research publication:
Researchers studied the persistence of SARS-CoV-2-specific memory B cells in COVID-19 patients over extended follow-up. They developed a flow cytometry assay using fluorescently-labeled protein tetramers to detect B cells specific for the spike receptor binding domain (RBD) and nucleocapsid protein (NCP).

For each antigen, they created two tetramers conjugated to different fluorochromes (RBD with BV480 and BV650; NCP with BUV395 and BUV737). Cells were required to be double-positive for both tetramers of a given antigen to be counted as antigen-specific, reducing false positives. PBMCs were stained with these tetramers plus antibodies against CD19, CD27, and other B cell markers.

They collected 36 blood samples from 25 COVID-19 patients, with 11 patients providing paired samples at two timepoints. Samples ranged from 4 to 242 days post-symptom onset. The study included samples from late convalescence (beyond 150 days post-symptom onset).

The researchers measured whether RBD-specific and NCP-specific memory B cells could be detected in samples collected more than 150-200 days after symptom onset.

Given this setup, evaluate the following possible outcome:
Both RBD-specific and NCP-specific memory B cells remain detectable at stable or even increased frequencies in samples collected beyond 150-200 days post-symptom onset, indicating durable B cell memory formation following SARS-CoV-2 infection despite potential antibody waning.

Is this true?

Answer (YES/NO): YES